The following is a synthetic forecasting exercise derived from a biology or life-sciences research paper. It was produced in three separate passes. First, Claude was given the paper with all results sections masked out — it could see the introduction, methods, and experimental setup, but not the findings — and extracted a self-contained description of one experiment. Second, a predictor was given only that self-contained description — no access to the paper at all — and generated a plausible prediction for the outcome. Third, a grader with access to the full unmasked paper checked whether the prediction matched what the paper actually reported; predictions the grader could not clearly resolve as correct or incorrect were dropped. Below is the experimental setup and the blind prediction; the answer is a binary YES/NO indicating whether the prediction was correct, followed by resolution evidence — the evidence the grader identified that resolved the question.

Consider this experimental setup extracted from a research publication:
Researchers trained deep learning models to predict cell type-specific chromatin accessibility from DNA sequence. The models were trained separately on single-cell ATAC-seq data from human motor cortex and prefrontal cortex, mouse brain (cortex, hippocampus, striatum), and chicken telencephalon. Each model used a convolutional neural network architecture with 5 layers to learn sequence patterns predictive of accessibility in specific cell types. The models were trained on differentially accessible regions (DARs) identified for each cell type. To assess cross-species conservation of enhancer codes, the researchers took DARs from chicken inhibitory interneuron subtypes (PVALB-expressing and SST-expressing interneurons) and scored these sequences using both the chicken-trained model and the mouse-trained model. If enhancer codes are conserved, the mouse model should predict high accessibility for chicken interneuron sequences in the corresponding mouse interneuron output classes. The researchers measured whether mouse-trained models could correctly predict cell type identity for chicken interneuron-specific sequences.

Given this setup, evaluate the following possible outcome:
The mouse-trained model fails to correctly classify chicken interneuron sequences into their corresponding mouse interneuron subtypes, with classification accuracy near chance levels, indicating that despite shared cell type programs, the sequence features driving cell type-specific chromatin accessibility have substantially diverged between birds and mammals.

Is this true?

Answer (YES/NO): NO